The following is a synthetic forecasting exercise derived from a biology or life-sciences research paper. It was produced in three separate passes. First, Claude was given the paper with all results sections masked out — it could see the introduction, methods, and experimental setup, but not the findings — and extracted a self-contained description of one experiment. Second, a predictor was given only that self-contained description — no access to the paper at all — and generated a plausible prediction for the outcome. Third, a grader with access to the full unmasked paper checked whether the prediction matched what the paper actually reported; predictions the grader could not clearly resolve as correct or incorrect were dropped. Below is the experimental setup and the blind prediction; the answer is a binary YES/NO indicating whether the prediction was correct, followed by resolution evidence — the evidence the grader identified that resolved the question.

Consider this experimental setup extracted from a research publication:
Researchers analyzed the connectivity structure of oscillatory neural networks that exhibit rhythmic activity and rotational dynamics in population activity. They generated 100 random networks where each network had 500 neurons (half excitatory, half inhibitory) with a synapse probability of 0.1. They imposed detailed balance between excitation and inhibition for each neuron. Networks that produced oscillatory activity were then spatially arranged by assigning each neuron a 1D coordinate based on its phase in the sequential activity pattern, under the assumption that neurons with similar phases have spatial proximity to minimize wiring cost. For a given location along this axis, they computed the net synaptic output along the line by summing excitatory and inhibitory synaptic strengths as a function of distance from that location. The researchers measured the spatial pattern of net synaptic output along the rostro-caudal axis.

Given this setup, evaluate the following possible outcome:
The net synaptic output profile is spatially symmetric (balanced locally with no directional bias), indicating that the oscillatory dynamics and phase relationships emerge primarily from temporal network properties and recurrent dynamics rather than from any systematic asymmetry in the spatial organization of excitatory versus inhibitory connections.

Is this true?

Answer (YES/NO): NO